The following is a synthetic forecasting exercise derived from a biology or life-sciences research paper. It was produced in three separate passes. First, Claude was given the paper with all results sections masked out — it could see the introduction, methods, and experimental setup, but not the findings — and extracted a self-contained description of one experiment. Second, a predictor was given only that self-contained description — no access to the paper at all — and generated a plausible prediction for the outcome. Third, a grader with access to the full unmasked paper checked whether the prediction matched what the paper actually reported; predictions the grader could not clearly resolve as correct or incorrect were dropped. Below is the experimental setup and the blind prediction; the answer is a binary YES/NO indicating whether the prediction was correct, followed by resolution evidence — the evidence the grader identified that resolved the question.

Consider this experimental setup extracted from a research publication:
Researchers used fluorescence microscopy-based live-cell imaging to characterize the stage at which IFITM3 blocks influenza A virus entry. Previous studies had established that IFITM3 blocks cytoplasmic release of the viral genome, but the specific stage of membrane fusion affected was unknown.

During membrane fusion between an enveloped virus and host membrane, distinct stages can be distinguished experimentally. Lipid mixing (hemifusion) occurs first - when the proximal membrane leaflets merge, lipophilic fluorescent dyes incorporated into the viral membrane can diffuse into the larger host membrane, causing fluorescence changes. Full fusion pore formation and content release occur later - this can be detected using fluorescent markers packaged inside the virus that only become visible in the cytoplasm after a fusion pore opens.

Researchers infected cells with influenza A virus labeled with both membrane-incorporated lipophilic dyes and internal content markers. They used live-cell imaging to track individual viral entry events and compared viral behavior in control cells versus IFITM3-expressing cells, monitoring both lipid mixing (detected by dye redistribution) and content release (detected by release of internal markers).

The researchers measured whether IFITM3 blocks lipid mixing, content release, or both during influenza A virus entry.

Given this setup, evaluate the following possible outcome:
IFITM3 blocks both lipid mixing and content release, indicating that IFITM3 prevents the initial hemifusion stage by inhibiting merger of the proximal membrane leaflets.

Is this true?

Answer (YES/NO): NO